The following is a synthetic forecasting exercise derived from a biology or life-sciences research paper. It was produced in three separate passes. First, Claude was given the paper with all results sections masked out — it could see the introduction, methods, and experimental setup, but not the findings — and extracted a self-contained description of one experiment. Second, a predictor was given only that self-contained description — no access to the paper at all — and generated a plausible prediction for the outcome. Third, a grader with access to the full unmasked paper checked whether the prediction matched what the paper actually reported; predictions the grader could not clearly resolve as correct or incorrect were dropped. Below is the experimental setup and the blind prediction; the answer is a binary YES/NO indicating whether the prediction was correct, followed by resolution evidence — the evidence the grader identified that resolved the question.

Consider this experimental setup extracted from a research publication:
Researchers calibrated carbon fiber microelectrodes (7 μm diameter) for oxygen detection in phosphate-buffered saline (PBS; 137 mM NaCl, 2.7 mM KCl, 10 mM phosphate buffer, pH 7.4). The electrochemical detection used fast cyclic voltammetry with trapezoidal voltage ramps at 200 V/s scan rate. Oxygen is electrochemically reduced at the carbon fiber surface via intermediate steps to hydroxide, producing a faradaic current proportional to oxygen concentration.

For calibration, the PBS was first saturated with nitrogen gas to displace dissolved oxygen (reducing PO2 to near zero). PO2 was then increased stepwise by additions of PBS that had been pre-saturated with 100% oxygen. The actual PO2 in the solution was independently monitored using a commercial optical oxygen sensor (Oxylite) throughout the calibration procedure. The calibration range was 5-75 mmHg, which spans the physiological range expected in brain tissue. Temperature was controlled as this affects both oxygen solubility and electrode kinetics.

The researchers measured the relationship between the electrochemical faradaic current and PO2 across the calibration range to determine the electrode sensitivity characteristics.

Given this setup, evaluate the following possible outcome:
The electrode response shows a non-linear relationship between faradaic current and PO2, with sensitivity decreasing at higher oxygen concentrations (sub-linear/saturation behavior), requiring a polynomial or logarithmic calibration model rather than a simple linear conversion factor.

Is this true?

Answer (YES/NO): NO